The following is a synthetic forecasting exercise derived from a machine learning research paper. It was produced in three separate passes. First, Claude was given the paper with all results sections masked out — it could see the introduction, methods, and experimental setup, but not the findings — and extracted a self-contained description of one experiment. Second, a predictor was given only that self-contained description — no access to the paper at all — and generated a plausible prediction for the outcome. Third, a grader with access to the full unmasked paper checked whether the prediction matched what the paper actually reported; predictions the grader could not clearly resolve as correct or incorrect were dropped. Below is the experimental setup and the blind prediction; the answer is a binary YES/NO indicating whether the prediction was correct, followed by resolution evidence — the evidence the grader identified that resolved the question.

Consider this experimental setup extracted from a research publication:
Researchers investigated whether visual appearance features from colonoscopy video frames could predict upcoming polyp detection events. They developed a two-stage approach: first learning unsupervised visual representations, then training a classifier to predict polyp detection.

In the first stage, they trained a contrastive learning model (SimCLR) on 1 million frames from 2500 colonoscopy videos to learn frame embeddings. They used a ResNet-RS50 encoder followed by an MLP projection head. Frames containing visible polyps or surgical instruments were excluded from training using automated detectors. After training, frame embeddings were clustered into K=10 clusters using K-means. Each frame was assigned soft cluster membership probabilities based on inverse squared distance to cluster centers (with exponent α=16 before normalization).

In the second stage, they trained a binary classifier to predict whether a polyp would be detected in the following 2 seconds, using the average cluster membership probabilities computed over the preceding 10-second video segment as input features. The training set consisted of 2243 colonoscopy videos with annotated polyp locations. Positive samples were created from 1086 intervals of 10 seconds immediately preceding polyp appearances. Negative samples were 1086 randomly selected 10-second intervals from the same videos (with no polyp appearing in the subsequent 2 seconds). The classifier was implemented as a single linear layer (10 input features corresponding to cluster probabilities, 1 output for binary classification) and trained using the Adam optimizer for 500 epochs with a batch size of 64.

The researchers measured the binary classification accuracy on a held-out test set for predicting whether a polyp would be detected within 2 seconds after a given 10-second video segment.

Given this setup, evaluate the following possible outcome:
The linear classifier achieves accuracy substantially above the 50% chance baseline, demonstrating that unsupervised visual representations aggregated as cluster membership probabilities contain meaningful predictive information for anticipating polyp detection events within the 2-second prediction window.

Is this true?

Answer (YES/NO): NO